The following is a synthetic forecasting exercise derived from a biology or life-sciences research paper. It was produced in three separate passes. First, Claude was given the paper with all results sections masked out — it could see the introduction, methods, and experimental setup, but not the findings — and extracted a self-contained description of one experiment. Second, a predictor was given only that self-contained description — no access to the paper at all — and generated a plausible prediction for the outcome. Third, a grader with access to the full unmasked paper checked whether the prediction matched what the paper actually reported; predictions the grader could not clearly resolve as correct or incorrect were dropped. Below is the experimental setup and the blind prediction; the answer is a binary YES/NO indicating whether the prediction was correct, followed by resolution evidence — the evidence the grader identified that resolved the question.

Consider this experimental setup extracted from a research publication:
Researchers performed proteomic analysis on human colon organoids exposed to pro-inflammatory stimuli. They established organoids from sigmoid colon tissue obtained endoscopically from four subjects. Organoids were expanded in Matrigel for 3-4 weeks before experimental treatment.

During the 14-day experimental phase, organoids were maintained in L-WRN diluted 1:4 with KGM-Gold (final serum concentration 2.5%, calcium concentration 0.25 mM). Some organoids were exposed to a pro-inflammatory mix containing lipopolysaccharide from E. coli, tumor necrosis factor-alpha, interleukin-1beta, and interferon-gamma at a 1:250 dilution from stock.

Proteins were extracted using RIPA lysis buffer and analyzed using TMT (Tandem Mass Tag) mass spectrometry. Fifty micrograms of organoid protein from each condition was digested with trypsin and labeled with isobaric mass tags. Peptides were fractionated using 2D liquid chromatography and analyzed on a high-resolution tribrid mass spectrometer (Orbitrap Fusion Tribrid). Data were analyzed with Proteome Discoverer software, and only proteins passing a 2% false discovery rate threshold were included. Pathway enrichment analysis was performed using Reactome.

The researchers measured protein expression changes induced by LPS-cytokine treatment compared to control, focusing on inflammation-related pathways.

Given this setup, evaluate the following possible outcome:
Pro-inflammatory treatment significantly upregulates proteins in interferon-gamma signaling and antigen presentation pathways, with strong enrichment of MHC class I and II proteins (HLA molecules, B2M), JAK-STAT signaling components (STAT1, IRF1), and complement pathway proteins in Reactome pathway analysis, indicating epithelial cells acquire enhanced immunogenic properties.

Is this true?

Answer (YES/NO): NO